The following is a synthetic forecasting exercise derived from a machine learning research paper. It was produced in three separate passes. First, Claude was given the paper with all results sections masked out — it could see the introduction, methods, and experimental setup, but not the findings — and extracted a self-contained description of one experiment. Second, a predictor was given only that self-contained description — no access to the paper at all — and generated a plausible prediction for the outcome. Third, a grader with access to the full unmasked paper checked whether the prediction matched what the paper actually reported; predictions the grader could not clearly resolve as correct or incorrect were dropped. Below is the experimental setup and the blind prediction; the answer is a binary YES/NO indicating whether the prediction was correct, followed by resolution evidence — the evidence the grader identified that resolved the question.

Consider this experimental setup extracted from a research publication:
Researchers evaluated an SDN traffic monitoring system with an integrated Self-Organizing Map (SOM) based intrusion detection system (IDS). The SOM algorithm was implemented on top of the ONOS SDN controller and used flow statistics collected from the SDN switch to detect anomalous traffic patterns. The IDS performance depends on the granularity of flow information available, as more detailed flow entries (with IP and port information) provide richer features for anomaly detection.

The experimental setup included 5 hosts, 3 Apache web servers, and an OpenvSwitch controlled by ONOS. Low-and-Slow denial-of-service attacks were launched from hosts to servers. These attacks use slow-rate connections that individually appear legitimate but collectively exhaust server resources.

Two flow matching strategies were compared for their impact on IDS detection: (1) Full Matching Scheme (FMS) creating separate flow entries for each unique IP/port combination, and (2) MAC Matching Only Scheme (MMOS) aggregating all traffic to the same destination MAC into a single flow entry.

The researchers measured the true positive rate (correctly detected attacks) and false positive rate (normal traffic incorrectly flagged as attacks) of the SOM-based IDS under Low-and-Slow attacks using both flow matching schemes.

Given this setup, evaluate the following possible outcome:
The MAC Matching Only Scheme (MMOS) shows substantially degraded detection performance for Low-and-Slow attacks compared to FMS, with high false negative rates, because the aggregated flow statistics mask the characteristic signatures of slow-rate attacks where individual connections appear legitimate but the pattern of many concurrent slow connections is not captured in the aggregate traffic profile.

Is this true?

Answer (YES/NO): YES